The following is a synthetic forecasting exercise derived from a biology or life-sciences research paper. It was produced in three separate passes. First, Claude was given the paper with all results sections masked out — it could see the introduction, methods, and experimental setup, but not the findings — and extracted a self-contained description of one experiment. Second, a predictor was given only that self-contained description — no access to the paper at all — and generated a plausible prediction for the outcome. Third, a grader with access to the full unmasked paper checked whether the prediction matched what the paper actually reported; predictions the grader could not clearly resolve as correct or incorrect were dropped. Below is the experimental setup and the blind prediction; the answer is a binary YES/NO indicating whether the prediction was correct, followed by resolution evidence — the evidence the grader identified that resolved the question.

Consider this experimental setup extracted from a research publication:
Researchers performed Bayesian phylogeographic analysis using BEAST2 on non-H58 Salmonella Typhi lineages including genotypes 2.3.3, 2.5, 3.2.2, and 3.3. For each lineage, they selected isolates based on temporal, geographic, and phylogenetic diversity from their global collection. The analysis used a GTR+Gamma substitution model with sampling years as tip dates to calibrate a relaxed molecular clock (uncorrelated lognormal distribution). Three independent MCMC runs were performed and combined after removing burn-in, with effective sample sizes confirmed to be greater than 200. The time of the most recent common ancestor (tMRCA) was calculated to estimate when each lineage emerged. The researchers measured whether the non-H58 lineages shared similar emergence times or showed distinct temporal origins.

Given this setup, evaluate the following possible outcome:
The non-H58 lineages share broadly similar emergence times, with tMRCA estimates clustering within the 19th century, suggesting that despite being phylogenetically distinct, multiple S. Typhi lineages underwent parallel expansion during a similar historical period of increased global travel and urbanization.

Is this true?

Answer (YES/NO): NO